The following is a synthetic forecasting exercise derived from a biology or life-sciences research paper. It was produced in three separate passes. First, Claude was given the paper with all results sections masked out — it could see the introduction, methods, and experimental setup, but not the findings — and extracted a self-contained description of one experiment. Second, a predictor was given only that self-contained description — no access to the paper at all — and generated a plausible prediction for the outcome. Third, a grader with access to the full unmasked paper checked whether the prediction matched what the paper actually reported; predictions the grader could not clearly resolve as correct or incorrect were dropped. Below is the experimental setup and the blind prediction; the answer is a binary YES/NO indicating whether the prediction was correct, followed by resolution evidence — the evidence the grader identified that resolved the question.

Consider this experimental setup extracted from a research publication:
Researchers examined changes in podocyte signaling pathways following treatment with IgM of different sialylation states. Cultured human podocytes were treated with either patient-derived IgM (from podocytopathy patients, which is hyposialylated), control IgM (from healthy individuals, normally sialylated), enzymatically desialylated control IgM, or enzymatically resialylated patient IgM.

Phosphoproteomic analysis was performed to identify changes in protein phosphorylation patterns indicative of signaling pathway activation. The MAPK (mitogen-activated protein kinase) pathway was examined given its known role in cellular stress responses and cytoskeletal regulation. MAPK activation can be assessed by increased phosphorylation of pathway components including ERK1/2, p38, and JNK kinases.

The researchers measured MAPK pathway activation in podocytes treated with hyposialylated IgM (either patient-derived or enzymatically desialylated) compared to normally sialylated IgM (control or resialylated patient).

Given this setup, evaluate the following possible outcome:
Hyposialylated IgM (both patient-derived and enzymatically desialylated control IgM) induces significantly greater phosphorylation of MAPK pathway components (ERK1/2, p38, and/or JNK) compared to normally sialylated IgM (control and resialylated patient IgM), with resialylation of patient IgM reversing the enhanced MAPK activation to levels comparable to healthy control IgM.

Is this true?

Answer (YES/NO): YES